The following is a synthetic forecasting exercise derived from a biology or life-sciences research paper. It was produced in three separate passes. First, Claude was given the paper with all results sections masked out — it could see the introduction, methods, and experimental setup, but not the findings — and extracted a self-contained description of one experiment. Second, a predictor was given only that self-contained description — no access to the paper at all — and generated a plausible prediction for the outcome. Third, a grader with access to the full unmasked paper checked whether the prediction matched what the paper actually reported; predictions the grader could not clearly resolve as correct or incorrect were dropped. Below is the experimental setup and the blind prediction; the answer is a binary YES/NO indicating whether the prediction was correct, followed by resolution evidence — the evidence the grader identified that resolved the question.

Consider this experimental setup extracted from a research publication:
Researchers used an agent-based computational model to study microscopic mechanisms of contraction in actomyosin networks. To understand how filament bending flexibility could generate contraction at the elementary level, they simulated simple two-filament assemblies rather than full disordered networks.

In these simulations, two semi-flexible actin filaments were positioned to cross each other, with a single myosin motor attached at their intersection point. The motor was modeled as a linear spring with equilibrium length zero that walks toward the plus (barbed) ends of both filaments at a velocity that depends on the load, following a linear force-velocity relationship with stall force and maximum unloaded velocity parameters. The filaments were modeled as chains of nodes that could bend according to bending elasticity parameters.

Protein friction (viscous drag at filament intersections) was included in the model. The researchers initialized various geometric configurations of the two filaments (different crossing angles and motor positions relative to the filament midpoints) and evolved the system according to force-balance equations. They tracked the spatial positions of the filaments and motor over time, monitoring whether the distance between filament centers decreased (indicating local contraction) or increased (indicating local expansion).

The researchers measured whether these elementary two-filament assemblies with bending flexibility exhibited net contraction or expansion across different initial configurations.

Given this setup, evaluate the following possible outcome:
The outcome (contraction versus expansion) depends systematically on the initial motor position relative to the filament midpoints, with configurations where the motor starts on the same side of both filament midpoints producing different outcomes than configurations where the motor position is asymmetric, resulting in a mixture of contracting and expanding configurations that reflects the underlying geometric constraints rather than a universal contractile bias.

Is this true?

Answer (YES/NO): NO